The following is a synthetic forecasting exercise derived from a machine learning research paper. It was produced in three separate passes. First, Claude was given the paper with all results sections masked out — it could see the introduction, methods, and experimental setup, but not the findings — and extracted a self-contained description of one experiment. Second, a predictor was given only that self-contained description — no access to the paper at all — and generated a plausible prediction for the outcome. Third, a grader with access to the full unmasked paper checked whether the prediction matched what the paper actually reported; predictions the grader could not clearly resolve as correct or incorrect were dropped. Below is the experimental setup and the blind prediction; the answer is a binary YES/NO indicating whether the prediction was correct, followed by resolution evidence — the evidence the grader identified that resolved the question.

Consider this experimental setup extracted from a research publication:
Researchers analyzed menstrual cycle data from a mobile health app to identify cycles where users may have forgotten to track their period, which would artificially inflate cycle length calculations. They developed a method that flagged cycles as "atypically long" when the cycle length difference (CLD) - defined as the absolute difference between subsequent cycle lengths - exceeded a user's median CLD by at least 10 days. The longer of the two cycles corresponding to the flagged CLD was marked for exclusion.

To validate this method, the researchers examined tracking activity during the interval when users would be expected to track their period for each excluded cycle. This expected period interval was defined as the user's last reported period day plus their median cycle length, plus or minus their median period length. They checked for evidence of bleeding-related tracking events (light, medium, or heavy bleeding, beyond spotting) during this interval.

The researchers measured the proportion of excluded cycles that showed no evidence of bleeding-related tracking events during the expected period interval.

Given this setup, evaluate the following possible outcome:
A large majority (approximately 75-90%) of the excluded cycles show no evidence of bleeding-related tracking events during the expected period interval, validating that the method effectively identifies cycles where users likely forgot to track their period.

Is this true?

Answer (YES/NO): YES